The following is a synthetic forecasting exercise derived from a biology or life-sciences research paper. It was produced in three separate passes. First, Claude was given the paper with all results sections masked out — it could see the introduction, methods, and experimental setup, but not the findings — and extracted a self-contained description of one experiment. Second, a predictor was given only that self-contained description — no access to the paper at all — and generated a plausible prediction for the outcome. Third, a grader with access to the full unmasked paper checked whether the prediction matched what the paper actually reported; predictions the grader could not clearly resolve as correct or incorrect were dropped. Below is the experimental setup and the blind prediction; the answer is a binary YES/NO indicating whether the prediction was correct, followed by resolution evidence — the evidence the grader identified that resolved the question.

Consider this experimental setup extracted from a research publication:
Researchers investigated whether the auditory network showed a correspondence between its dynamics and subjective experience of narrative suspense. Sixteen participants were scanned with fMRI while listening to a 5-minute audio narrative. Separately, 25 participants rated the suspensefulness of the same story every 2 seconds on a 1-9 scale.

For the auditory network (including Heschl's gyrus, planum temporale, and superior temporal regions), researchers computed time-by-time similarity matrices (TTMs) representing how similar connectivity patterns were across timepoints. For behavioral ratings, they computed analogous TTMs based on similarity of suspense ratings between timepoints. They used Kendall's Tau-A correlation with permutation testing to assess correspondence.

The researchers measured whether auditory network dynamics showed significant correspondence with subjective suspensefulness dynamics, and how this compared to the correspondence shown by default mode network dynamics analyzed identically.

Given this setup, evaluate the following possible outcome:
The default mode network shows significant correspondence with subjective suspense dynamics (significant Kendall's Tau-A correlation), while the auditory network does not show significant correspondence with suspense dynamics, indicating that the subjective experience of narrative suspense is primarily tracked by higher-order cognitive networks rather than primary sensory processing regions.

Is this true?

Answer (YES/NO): NO